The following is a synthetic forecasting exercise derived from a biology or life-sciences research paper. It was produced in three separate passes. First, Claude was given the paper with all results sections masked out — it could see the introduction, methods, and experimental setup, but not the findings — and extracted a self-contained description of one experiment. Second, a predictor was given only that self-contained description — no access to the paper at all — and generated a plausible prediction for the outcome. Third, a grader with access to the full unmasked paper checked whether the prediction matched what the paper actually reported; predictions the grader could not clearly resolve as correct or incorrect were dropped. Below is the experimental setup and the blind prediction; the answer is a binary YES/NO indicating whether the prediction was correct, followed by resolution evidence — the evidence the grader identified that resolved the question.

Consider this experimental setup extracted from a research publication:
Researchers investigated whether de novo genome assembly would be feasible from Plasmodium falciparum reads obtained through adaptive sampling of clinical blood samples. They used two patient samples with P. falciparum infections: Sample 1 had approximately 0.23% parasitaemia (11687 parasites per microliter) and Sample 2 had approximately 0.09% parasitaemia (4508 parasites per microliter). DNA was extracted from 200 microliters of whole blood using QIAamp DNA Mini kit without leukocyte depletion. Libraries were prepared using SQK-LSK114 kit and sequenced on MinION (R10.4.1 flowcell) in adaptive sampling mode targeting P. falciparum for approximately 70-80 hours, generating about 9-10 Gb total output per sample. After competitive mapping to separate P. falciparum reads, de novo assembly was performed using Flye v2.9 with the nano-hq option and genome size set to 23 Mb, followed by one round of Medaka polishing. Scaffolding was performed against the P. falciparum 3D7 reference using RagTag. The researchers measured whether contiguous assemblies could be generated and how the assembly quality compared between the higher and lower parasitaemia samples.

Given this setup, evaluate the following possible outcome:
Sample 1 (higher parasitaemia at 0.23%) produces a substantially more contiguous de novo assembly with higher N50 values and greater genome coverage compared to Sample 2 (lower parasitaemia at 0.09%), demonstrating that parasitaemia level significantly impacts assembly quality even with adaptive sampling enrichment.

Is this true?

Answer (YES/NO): YES